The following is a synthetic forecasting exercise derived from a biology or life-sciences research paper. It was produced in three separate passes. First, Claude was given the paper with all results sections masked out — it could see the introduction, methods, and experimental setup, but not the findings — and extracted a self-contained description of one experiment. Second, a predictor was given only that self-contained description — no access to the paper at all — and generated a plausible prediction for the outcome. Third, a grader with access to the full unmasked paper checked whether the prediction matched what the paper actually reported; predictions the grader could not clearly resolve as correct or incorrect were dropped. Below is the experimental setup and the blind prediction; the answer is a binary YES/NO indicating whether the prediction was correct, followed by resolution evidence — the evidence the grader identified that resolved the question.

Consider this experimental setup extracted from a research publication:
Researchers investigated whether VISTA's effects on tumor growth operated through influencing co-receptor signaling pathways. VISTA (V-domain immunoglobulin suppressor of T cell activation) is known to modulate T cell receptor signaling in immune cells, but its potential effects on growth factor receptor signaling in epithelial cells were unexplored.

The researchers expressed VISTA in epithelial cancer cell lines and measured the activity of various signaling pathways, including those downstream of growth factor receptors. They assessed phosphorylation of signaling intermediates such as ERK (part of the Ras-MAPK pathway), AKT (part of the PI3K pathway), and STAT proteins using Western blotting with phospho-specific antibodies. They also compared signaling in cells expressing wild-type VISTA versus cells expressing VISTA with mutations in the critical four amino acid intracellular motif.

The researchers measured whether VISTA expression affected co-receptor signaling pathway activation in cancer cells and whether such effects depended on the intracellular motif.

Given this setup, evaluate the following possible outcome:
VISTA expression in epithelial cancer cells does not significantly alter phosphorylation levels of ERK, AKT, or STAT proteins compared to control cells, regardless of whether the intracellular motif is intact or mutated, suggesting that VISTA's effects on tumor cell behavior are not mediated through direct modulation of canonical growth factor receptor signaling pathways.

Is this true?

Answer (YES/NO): NO